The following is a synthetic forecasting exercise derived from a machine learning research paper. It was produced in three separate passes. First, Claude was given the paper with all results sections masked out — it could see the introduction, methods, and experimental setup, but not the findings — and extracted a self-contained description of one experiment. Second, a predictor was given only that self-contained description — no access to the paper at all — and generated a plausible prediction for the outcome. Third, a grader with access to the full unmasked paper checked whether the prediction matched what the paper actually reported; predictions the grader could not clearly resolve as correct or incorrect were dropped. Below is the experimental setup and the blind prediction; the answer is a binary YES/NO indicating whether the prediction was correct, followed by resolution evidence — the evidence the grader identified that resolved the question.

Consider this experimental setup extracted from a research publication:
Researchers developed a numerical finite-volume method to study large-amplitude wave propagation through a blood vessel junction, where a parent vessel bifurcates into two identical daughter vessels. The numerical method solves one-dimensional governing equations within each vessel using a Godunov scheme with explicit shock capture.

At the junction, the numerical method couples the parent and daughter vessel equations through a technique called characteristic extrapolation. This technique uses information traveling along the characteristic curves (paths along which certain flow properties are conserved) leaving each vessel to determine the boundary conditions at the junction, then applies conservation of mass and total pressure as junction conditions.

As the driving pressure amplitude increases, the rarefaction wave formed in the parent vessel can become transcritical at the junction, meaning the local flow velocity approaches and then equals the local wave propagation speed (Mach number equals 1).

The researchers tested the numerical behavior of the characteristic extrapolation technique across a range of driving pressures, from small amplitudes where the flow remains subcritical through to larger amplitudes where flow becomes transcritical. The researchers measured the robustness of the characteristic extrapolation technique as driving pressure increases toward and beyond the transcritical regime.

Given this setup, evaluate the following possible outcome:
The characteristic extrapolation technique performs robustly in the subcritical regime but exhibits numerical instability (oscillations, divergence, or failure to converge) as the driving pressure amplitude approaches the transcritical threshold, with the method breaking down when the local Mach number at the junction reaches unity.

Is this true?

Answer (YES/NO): NO